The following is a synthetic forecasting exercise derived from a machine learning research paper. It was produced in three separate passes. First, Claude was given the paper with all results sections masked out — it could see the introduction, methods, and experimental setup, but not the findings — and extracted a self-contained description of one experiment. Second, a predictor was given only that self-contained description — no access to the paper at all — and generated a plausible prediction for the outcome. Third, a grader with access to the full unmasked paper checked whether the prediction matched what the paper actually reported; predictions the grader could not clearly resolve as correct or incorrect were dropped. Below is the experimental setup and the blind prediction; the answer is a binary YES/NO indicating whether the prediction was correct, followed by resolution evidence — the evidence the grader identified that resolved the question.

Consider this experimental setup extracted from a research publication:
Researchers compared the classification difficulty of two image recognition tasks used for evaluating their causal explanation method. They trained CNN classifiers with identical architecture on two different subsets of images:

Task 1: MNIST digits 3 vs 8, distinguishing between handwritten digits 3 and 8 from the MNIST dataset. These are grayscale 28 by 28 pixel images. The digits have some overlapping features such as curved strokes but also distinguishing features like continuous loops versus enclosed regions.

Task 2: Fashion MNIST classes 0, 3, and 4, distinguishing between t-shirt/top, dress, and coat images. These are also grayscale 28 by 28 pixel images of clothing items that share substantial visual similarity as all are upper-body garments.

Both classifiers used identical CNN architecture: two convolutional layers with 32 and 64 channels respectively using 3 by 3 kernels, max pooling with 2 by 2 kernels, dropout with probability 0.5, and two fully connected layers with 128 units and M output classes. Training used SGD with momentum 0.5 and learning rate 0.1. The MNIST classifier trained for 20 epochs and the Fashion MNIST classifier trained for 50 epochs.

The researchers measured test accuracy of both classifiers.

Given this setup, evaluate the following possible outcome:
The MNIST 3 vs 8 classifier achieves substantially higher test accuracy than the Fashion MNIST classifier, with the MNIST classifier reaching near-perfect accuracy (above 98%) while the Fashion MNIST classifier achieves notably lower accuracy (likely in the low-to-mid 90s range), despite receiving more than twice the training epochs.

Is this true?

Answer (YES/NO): YES